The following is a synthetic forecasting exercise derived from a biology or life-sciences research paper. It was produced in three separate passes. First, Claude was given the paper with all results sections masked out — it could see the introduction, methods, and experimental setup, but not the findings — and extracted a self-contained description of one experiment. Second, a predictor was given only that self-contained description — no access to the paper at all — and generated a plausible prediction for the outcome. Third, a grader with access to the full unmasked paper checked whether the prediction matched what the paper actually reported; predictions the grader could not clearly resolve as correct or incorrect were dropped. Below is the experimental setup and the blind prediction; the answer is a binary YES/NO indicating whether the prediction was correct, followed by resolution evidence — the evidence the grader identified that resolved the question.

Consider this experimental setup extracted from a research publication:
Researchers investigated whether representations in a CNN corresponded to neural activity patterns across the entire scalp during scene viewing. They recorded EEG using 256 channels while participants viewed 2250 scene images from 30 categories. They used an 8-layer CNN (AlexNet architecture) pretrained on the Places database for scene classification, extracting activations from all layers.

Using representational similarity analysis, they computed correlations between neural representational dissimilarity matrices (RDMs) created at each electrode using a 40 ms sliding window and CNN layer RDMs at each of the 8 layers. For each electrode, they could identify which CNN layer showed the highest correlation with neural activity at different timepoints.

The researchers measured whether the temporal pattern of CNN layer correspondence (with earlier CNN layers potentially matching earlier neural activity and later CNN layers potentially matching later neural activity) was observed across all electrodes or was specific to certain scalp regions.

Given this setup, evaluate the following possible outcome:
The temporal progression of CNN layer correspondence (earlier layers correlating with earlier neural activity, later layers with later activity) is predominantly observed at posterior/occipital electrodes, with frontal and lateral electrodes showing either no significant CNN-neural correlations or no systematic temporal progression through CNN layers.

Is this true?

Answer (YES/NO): NO